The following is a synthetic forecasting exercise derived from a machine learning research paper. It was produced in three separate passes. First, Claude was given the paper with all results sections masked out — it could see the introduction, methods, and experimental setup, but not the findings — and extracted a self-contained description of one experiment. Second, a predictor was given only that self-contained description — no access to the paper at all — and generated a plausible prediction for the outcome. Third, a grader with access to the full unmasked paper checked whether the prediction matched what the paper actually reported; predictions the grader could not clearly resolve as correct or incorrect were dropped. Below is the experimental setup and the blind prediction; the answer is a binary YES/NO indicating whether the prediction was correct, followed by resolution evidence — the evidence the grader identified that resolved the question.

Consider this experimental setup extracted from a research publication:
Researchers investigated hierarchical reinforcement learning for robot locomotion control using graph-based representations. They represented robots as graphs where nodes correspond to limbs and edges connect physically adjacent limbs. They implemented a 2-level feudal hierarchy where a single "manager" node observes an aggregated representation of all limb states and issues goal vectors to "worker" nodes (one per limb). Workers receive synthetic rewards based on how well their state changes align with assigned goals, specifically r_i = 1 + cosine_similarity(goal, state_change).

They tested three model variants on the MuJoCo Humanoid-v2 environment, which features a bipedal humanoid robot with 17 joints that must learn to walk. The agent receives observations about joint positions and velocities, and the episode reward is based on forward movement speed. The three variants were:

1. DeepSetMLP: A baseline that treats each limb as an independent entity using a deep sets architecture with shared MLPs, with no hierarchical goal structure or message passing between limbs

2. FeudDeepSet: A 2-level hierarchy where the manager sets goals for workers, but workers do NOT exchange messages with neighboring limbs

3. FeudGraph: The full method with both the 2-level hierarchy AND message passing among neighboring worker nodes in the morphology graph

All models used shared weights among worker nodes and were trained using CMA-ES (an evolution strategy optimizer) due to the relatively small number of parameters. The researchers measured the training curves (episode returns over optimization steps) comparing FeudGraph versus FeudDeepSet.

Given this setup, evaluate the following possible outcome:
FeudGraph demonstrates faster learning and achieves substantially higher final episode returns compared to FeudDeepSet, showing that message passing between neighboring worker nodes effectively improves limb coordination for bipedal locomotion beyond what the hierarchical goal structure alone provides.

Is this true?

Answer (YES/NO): NO